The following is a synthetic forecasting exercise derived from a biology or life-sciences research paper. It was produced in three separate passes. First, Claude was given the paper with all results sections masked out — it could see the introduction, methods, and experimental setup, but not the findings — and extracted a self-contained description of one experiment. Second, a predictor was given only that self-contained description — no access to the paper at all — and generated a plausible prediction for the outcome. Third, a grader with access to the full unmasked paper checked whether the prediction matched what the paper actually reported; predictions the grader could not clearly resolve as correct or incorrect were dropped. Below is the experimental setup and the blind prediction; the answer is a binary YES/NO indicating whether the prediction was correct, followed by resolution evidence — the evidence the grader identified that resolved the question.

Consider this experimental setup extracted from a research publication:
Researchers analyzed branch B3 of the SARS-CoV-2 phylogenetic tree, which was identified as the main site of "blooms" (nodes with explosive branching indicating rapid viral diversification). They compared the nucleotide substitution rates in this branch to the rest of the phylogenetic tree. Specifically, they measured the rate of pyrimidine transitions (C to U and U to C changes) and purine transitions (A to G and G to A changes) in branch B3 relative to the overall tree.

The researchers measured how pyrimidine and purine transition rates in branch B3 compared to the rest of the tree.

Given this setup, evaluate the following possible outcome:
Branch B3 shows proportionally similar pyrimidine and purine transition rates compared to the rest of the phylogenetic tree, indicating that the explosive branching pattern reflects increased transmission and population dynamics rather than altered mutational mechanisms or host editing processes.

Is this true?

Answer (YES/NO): NO